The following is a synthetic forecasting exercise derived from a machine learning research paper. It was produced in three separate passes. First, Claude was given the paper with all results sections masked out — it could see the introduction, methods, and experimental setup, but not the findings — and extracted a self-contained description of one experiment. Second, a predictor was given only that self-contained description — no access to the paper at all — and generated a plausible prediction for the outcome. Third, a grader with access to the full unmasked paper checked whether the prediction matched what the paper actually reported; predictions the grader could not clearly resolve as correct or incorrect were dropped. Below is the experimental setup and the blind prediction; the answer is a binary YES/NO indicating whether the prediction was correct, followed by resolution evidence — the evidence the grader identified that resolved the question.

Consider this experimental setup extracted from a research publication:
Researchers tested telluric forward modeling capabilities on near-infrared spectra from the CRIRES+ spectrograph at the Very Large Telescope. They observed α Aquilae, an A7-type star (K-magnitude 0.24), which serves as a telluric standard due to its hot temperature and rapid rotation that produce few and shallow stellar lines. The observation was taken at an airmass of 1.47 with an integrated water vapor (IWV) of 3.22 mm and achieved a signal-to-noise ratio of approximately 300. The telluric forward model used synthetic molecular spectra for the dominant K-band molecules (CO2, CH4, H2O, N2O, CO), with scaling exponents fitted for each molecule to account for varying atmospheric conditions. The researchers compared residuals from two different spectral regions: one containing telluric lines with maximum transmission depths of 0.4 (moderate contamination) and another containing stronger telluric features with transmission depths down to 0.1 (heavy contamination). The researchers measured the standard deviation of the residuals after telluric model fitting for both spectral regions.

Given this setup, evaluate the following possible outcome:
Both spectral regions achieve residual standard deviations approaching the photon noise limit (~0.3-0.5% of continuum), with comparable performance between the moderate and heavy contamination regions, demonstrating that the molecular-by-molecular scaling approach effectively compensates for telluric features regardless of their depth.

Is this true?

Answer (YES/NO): NO